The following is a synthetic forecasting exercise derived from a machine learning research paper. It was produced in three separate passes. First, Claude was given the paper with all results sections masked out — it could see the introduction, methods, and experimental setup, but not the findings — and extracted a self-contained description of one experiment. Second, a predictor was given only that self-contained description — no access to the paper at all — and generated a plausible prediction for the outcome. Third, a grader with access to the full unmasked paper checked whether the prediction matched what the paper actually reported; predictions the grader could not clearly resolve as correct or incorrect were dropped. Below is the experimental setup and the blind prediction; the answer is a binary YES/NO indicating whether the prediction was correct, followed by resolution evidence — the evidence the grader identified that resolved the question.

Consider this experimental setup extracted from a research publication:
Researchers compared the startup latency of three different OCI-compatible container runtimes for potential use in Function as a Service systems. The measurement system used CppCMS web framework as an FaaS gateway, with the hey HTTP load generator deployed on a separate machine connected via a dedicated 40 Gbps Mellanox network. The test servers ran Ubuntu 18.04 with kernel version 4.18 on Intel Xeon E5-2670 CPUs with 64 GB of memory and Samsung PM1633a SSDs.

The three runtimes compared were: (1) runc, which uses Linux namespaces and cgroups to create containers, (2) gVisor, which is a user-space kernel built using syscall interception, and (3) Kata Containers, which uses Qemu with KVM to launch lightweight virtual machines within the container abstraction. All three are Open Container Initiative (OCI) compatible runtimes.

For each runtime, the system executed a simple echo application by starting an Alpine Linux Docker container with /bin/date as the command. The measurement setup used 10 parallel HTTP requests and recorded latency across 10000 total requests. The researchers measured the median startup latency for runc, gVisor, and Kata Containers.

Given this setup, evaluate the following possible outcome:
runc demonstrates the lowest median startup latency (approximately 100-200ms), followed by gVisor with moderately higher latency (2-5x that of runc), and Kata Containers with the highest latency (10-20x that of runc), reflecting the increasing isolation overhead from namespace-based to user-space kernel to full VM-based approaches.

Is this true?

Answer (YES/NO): NO